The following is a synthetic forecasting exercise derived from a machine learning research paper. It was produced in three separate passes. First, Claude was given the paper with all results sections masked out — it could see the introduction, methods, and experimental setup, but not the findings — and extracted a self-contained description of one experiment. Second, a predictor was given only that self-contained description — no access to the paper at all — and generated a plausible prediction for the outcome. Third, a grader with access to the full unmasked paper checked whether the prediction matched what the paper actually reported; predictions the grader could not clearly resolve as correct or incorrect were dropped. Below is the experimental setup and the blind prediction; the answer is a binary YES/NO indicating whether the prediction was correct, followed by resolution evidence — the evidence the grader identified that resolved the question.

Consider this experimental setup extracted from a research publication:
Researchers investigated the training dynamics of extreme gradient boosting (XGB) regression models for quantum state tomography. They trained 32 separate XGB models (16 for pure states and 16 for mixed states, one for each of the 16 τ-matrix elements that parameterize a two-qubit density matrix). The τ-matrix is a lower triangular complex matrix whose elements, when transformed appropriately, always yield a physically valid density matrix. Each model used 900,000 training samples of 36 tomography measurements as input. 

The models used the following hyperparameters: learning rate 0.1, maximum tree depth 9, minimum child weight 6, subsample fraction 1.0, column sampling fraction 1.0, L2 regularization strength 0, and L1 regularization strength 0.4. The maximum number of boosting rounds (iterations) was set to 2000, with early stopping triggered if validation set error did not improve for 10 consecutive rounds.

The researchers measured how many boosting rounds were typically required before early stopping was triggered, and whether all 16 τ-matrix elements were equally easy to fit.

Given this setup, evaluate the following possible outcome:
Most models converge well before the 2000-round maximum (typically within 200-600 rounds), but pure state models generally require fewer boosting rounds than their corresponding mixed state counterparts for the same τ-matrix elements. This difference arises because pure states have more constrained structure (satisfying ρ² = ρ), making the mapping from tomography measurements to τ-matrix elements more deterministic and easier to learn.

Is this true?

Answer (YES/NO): NO